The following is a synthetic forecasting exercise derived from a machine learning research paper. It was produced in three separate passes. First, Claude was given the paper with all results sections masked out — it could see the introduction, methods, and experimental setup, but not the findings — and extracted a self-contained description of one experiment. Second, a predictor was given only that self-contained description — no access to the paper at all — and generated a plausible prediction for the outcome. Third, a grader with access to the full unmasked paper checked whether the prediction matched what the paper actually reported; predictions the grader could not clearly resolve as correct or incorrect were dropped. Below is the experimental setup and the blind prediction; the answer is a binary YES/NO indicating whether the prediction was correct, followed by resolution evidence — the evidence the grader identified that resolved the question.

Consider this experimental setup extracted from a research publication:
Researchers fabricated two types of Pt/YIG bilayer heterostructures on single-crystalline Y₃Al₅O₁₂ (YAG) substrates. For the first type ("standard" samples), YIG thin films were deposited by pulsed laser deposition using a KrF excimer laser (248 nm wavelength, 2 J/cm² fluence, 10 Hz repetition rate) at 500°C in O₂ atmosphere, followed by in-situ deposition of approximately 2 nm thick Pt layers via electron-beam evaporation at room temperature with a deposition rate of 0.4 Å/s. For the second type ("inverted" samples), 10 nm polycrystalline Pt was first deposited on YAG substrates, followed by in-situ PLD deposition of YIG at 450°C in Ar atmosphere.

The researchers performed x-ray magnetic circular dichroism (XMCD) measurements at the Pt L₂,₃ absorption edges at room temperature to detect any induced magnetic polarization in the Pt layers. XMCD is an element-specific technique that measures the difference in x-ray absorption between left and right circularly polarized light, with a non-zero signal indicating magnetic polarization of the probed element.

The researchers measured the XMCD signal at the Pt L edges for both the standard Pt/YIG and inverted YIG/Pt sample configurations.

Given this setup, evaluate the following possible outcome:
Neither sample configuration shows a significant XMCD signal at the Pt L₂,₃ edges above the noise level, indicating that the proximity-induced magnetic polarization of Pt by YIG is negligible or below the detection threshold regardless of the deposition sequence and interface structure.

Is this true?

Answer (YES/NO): NO